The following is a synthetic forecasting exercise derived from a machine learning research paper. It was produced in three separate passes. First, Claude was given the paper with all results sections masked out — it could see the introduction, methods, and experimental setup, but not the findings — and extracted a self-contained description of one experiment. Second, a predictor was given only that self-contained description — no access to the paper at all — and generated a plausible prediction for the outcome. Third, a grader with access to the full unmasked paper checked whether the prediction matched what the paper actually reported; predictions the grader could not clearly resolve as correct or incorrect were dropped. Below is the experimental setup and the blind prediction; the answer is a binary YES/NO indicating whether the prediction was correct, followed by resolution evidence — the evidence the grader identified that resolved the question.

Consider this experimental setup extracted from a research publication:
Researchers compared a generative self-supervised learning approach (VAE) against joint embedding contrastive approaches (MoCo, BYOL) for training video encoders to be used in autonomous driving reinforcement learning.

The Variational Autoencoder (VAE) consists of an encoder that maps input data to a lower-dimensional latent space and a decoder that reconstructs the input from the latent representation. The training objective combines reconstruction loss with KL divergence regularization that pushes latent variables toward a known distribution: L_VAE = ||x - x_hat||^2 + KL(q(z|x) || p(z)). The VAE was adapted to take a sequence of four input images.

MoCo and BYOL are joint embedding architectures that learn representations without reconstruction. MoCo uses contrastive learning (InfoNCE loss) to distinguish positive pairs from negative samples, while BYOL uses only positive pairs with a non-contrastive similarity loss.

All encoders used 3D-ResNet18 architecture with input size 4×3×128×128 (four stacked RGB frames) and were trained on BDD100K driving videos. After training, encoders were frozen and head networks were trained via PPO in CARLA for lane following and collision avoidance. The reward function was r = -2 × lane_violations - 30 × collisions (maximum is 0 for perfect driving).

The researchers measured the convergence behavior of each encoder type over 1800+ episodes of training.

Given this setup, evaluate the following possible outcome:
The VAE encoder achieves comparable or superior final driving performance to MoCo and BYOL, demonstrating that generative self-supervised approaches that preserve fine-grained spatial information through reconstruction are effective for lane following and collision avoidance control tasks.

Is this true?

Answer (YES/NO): NO